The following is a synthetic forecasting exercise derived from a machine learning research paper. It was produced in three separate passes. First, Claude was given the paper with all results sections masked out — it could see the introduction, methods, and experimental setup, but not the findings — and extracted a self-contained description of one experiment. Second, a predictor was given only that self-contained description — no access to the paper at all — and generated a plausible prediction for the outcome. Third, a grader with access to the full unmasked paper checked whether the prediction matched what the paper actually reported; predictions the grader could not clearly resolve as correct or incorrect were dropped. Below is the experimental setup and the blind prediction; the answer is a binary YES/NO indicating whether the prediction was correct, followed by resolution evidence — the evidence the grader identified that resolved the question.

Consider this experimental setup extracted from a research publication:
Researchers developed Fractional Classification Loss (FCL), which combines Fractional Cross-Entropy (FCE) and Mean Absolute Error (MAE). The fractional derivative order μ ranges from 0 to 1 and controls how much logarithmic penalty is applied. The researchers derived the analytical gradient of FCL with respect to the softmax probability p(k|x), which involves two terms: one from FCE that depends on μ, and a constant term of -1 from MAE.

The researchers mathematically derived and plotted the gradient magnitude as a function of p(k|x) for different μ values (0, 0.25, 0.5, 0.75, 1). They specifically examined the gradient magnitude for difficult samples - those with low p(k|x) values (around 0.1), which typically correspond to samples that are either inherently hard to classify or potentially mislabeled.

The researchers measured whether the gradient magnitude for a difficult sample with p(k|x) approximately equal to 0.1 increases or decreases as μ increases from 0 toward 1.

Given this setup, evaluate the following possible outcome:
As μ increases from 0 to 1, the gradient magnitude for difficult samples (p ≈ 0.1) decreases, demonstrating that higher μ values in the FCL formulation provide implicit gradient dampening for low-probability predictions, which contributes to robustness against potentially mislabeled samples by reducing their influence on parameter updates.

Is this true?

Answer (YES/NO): YES